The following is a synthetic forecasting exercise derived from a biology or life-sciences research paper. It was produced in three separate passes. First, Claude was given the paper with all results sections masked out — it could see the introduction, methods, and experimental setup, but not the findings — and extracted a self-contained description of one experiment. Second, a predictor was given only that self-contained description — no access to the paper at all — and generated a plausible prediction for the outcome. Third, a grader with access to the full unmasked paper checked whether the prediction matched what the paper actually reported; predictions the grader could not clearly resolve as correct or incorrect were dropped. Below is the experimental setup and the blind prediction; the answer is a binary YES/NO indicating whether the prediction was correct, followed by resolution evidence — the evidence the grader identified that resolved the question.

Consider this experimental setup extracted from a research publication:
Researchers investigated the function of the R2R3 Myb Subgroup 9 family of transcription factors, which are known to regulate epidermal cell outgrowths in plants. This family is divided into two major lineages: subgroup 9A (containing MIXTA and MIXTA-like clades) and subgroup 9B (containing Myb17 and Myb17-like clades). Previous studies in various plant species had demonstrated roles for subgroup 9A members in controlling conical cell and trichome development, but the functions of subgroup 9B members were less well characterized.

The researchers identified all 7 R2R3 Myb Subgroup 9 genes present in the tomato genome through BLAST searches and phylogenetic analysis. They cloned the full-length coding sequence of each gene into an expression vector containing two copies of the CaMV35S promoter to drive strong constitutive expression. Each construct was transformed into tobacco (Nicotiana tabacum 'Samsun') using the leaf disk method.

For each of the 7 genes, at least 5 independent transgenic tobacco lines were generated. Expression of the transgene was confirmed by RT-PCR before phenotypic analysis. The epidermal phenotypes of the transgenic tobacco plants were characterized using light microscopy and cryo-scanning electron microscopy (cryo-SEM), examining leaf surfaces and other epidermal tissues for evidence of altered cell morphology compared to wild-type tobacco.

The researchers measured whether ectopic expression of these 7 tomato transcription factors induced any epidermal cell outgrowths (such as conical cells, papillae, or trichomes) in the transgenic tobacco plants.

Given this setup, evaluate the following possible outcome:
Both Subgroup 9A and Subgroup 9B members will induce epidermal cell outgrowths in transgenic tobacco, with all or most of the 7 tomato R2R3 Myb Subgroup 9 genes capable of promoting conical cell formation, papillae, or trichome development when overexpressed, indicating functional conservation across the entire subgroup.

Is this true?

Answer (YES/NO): YES